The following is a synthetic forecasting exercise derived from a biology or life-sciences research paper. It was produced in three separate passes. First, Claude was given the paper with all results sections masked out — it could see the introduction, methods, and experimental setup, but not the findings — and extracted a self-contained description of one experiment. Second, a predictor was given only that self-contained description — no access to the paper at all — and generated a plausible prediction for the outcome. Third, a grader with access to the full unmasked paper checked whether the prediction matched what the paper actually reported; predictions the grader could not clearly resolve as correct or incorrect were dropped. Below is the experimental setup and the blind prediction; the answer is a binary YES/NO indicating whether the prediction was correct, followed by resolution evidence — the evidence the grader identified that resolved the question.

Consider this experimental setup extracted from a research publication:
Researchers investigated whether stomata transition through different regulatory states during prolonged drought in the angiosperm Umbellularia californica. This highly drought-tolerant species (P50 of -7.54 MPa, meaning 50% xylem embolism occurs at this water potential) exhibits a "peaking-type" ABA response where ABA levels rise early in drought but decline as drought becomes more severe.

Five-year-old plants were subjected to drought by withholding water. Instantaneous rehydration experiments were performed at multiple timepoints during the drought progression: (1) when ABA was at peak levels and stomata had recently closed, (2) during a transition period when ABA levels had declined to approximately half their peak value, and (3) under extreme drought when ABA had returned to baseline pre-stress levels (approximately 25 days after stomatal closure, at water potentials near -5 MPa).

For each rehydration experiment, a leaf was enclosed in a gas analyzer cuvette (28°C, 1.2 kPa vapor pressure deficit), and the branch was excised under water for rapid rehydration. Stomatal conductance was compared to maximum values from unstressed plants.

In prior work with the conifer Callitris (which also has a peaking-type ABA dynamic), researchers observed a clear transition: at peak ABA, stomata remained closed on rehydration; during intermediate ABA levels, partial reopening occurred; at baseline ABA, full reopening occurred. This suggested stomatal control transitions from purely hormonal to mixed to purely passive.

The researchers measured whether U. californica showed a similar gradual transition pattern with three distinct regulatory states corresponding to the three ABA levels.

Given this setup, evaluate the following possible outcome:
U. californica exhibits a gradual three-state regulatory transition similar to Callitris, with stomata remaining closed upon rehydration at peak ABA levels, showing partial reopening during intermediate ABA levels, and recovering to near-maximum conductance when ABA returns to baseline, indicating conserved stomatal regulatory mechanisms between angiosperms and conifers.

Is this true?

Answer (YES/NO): YES